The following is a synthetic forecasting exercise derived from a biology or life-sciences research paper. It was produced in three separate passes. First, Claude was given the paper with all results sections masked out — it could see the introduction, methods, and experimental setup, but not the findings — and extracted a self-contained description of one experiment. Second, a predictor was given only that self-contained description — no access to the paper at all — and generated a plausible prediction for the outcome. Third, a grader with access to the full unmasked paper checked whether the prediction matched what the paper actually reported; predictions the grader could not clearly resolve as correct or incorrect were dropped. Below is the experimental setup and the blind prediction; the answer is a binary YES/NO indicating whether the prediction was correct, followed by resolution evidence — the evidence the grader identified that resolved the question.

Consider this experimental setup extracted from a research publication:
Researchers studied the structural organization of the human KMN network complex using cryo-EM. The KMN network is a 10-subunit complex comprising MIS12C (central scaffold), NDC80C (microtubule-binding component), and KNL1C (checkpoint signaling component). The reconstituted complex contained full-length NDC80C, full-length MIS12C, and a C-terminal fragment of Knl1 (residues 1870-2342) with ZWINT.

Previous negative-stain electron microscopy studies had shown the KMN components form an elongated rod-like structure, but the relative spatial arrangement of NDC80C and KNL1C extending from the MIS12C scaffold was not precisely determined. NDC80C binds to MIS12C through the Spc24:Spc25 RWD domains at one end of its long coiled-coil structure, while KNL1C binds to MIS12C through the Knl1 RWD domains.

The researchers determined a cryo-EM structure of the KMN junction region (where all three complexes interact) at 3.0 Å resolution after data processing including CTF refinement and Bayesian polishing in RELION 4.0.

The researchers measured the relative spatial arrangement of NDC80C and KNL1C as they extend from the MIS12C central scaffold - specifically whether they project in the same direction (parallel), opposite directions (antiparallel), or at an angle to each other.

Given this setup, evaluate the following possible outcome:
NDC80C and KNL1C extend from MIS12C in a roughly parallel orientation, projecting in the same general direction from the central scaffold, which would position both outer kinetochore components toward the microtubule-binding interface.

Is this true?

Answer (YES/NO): YES